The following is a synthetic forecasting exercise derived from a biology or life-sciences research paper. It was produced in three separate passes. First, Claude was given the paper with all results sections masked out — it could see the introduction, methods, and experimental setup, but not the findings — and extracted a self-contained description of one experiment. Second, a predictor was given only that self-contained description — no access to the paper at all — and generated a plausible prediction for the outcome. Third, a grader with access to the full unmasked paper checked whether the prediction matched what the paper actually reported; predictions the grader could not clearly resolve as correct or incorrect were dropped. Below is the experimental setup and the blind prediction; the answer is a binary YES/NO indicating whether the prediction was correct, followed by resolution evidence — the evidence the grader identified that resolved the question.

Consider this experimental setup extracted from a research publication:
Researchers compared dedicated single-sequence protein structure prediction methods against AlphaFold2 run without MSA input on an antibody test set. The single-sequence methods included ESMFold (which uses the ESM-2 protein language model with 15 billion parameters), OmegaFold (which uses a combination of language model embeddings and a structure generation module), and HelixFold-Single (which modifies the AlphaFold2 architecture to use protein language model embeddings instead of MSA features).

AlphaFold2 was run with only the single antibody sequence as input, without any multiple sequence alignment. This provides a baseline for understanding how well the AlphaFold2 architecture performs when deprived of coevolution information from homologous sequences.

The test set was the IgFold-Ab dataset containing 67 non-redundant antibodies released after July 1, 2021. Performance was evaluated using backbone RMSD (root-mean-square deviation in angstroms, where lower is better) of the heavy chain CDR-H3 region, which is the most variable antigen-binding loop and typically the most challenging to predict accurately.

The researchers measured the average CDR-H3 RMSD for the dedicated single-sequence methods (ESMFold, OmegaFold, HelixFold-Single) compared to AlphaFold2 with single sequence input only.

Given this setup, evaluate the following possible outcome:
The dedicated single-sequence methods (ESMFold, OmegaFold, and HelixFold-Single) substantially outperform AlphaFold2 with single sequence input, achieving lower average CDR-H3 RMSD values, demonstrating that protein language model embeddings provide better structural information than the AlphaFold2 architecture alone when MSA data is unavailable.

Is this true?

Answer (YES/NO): YES